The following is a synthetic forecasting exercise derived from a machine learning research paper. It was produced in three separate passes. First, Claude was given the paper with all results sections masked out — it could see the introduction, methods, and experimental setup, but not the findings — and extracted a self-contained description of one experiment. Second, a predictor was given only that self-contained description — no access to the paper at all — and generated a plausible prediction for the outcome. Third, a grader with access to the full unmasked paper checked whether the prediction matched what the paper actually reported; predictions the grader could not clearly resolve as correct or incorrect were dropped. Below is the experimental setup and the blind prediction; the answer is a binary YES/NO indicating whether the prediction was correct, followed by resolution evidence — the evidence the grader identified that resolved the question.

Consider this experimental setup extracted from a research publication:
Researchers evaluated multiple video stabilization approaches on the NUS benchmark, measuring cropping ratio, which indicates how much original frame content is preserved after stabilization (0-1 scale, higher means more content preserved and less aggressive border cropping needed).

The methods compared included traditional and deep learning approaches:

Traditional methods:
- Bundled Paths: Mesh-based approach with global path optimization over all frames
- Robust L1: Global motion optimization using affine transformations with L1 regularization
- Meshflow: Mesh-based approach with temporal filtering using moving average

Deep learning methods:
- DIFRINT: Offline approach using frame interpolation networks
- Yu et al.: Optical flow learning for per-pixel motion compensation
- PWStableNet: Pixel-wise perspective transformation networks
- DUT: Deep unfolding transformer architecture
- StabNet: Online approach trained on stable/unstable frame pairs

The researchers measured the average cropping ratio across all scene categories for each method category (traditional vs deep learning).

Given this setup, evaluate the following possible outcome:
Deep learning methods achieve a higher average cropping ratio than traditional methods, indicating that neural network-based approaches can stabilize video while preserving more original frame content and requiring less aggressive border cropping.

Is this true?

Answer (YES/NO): YES